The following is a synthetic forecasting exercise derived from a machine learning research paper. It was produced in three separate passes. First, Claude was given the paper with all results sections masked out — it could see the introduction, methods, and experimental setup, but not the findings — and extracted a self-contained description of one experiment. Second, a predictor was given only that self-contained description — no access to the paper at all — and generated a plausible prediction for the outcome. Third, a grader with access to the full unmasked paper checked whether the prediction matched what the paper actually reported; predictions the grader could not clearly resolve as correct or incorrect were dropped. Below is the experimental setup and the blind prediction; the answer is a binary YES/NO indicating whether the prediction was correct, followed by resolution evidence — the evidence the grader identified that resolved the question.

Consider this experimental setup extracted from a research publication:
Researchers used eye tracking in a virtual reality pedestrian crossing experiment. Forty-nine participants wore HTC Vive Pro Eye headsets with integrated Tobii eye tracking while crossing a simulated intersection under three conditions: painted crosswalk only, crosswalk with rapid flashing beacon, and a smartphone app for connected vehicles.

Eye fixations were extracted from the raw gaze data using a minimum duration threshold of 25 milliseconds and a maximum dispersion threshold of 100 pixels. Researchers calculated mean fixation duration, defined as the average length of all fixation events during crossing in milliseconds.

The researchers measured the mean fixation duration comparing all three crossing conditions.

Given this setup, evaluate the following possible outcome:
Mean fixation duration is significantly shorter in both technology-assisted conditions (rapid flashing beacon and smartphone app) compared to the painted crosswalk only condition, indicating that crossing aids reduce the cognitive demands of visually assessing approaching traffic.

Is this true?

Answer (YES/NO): NO